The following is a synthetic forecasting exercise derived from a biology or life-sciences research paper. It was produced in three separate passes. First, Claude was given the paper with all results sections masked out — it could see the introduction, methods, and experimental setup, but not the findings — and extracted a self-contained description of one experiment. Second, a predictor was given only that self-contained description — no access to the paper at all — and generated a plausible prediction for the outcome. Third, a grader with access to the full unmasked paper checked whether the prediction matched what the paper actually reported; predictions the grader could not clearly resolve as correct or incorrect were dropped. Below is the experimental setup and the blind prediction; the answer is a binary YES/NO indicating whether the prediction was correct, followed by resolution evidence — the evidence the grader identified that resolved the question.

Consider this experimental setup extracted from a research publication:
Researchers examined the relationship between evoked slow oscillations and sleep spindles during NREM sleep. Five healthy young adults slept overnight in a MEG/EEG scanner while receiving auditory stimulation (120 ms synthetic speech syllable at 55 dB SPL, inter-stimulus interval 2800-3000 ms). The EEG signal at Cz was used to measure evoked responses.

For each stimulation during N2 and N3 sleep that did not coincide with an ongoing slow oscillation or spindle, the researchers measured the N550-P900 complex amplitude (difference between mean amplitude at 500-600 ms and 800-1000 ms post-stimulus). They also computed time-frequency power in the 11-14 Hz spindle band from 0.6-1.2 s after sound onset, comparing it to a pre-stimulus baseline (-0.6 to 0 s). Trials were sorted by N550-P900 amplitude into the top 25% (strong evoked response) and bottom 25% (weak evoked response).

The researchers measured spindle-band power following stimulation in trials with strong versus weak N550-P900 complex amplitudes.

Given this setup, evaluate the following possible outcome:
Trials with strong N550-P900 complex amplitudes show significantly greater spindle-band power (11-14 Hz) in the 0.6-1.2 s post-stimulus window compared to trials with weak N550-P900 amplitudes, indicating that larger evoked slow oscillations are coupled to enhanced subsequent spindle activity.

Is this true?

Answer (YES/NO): YES